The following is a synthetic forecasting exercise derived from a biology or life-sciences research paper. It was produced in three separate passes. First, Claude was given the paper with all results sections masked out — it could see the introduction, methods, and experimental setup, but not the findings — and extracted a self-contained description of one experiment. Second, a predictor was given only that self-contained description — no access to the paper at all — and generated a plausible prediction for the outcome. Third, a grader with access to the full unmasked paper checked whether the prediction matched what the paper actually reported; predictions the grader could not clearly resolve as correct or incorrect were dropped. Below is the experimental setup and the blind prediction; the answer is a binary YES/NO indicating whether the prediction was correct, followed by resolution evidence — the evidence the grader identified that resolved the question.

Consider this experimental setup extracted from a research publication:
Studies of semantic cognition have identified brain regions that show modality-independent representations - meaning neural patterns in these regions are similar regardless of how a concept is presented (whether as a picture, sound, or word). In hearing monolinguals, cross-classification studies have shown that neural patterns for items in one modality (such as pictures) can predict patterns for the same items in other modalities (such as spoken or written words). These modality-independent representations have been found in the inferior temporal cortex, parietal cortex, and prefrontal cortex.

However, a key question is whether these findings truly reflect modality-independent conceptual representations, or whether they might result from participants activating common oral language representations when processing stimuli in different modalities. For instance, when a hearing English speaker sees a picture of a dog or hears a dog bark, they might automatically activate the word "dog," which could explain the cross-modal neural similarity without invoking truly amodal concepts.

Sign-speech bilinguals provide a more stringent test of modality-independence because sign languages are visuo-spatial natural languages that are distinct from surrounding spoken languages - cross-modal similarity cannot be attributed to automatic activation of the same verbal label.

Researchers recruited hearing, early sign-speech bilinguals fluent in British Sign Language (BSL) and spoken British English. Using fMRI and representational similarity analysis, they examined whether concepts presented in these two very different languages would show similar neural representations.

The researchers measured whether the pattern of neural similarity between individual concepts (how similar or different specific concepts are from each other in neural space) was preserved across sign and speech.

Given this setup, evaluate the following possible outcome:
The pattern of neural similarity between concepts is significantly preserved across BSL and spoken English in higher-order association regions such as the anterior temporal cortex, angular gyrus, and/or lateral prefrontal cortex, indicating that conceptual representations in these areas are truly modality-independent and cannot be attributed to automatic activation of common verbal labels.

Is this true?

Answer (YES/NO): NO